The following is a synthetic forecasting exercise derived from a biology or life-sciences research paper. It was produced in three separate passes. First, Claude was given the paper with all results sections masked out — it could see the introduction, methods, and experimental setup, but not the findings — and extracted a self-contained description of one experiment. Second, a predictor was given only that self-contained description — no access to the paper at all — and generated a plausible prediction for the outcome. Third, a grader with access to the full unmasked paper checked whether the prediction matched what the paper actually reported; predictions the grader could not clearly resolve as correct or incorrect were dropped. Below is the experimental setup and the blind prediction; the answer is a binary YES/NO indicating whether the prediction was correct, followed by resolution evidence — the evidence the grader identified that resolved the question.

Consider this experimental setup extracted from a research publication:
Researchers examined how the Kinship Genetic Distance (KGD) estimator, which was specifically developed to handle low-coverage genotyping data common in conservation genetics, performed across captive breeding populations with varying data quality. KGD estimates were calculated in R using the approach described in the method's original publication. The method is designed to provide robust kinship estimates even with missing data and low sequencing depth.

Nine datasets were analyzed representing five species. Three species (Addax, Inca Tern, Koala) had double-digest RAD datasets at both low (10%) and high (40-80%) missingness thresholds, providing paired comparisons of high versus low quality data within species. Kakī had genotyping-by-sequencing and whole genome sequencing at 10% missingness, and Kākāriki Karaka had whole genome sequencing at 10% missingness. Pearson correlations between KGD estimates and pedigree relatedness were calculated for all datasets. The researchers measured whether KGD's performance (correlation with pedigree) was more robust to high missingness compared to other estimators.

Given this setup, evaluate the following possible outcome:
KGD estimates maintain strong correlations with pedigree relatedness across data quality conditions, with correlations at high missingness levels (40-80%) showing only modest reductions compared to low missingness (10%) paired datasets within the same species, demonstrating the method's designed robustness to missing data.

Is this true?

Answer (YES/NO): NO